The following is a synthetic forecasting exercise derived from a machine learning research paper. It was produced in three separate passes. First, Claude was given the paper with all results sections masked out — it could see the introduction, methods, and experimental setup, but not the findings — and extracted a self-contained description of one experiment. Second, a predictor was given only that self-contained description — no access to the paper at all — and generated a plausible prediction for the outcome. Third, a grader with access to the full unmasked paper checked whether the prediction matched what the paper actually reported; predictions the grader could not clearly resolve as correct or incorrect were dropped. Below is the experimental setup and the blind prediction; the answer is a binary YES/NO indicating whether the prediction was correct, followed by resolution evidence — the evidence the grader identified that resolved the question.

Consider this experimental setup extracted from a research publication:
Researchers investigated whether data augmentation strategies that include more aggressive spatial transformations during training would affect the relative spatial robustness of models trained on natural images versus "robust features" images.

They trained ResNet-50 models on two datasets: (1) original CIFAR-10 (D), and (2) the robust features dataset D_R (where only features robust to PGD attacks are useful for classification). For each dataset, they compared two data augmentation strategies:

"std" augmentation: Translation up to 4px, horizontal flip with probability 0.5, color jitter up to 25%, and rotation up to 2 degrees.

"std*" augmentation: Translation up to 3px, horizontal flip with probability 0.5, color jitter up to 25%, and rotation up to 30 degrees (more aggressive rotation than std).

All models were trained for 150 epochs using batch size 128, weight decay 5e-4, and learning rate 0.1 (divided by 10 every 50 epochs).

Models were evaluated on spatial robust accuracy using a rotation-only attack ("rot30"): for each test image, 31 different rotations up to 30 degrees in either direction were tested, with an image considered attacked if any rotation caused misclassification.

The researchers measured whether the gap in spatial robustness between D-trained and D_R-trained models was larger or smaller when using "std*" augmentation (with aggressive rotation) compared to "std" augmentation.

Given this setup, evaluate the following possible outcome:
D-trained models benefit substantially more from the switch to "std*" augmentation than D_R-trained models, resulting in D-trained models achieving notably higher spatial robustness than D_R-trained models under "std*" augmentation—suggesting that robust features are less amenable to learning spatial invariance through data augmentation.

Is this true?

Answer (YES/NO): YES